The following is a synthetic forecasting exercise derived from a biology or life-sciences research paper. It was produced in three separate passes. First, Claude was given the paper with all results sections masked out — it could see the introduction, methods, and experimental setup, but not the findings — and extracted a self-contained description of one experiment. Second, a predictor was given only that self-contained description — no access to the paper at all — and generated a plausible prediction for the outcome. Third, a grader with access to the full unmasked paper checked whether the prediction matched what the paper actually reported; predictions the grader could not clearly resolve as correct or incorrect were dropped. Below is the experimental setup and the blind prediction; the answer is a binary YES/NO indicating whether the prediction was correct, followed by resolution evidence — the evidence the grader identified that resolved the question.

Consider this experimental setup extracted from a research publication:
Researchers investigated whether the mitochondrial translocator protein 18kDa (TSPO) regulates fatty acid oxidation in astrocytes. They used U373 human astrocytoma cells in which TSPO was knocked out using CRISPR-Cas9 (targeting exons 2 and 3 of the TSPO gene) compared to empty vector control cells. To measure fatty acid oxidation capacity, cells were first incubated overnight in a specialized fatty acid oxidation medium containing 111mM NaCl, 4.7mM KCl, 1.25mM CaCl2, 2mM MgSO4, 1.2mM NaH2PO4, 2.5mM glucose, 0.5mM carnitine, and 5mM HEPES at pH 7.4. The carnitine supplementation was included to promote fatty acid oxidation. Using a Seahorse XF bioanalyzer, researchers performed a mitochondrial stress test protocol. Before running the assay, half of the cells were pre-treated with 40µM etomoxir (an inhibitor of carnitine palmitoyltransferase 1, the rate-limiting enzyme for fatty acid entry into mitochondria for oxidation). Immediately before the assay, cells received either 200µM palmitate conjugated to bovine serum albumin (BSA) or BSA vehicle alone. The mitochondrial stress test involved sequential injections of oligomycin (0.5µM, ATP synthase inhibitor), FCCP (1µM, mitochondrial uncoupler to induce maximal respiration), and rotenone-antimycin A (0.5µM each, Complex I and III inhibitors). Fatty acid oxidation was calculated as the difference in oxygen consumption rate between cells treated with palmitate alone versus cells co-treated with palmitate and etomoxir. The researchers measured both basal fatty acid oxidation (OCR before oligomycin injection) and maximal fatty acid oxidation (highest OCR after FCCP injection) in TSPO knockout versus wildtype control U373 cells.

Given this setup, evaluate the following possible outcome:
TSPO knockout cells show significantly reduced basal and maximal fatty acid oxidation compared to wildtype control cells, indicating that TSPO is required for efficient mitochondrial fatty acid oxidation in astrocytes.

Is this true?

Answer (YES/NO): NO